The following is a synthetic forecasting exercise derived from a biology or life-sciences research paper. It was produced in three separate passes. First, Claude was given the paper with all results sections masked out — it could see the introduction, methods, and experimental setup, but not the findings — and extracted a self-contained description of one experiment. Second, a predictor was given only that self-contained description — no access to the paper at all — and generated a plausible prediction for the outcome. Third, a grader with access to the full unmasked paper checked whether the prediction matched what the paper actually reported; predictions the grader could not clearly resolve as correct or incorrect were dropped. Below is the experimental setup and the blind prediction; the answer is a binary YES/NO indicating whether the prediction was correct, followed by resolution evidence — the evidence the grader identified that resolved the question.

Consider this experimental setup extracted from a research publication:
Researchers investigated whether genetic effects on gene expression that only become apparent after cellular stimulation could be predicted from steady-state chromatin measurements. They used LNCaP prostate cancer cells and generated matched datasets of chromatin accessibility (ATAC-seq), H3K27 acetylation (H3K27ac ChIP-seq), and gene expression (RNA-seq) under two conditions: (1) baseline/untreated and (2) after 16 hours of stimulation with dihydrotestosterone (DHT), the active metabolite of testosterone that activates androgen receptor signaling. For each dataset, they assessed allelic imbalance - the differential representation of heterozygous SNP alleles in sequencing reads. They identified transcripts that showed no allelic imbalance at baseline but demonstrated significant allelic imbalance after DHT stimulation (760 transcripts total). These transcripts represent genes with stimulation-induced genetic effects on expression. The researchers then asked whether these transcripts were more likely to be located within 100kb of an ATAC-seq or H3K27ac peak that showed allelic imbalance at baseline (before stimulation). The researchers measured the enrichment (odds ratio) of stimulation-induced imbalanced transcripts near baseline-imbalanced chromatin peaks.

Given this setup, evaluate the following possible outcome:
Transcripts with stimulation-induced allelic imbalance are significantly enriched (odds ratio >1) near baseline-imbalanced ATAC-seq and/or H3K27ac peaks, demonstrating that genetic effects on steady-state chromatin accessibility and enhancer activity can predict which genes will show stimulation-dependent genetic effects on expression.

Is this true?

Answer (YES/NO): YES